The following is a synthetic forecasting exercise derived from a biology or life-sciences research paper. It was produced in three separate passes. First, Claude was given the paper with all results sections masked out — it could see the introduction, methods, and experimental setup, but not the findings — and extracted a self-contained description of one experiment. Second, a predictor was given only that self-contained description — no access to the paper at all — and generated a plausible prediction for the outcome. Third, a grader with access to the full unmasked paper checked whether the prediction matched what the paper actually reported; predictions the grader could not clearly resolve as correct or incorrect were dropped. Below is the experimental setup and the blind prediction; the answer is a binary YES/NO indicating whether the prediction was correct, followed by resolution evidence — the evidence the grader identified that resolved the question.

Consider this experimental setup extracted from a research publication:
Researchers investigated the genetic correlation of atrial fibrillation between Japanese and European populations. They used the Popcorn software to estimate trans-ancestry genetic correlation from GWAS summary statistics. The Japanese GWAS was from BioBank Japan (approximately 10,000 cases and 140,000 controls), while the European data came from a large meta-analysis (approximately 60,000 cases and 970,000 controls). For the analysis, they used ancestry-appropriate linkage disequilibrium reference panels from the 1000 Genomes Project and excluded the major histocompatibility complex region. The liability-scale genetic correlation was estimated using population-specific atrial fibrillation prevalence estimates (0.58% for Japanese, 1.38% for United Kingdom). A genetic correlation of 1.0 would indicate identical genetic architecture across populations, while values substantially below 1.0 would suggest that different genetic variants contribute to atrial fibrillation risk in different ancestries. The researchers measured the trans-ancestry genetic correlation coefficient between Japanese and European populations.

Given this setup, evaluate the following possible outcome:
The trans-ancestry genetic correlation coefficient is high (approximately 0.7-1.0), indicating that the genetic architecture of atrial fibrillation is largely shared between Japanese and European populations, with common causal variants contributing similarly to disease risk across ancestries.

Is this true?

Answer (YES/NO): YES